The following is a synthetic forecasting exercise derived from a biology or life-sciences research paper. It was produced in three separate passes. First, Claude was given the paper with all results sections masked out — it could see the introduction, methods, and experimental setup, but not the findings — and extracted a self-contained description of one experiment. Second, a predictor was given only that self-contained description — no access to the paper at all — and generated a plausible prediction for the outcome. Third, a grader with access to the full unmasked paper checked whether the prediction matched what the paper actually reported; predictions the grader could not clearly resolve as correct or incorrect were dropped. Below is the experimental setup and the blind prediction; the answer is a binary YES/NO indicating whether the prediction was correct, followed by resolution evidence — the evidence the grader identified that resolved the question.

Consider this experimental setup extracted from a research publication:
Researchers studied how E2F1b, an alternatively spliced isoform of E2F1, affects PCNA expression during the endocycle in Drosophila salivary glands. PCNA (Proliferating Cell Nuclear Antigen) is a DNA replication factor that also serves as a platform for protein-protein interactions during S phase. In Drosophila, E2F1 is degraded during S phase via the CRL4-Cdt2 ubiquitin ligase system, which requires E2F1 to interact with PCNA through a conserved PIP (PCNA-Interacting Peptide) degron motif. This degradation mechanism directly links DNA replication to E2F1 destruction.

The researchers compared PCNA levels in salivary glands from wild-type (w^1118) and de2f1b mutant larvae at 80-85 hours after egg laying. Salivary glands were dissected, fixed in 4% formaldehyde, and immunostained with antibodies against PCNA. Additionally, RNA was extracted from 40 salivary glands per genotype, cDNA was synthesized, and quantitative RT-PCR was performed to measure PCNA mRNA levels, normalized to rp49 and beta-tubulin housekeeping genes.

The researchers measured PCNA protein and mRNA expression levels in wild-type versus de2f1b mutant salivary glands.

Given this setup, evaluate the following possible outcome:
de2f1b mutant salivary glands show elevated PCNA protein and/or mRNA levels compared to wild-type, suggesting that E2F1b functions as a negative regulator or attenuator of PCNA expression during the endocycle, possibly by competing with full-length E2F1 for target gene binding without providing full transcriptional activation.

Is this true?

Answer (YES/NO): NO